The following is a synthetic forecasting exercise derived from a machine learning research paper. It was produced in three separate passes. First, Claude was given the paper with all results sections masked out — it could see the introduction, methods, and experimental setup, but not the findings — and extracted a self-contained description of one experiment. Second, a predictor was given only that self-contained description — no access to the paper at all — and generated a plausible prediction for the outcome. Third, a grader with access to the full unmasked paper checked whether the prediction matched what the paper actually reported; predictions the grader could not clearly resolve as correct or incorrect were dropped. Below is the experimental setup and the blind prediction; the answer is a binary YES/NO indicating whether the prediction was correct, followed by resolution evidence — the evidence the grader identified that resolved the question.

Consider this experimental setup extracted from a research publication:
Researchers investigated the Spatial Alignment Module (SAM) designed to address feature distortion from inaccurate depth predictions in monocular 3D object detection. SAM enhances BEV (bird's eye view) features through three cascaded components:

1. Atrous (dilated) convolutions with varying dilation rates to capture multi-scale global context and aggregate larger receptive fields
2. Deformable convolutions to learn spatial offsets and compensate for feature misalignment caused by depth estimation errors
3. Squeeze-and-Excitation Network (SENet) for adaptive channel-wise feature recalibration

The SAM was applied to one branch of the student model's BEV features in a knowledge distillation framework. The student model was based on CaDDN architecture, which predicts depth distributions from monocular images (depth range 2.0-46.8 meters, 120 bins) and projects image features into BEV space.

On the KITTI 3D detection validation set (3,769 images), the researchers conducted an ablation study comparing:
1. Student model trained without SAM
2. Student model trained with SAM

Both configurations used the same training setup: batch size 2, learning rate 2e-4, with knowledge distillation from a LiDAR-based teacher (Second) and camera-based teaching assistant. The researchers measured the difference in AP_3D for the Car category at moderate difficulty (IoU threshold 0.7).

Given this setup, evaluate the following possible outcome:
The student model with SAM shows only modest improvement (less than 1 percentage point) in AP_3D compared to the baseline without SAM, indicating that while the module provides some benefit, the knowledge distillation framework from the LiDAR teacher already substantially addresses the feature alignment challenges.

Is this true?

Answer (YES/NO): NO